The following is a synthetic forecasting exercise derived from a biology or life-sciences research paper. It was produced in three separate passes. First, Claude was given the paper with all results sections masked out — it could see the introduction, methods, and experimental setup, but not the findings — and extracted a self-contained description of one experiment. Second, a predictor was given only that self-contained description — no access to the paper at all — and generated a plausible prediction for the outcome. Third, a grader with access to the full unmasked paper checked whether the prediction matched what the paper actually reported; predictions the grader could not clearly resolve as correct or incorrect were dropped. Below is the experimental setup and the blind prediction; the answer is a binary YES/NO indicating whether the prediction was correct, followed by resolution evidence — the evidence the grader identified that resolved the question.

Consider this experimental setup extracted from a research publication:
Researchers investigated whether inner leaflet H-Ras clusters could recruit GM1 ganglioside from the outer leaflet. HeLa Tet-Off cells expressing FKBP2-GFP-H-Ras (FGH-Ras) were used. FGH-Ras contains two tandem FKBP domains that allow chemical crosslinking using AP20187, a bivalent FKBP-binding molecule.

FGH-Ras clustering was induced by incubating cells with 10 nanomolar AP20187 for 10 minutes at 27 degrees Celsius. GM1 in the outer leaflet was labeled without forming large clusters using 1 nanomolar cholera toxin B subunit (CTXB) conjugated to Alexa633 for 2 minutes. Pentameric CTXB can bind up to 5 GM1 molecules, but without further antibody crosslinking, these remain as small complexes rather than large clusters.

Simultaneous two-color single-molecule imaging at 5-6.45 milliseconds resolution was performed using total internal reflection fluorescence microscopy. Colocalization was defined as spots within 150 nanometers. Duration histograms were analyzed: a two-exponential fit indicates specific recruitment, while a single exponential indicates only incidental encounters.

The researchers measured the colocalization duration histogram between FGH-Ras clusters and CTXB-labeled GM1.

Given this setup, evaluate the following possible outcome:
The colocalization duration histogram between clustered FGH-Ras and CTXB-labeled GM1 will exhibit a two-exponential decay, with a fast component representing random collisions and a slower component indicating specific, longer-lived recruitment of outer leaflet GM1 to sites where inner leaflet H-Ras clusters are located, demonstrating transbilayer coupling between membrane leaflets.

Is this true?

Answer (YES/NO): NO